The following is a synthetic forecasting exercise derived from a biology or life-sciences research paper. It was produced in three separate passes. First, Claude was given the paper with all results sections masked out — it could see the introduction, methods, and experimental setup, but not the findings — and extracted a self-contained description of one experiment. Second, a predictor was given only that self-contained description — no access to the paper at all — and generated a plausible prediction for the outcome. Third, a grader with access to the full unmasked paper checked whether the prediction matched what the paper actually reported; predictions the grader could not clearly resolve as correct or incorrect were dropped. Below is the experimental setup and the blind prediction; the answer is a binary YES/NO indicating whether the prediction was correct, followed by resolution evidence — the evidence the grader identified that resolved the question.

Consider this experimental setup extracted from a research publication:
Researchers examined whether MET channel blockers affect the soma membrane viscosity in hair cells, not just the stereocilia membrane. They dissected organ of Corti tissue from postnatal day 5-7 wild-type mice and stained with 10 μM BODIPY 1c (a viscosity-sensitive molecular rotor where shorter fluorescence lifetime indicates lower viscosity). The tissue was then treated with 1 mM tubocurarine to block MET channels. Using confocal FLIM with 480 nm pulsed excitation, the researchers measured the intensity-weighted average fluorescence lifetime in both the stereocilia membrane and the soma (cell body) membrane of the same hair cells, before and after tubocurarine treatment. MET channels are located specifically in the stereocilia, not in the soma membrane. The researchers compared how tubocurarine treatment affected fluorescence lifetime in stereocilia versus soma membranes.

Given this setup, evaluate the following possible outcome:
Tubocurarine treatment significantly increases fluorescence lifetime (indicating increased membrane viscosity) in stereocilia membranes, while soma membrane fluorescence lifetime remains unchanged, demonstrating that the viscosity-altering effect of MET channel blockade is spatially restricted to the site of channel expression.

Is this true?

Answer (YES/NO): YES